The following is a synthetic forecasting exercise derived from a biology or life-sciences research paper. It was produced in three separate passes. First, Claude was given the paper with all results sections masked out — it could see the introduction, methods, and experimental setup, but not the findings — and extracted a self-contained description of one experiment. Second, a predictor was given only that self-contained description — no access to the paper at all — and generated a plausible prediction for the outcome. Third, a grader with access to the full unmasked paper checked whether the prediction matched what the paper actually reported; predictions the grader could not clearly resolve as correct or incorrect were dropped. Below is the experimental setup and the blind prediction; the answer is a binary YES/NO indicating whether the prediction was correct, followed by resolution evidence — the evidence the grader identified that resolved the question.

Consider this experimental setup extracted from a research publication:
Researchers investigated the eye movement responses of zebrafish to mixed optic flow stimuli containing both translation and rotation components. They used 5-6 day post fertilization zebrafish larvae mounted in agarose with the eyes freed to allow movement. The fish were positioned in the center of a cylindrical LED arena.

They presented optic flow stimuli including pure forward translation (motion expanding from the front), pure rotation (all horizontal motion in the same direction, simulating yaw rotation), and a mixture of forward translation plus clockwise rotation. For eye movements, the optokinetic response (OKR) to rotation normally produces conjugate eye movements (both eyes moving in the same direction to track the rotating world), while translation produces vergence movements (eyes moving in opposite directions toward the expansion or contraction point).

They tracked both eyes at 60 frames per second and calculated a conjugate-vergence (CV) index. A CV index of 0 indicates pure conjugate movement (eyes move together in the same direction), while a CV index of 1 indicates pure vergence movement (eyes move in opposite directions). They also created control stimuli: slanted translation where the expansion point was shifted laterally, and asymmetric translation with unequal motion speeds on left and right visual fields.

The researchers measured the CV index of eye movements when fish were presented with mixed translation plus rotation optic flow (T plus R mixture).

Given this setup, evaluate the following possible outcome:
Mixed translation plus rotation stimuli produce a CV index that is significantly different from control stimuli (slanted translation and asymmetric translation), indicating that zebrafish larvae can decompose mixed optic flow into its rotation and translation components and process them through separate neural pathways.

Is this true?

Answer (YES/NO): YES